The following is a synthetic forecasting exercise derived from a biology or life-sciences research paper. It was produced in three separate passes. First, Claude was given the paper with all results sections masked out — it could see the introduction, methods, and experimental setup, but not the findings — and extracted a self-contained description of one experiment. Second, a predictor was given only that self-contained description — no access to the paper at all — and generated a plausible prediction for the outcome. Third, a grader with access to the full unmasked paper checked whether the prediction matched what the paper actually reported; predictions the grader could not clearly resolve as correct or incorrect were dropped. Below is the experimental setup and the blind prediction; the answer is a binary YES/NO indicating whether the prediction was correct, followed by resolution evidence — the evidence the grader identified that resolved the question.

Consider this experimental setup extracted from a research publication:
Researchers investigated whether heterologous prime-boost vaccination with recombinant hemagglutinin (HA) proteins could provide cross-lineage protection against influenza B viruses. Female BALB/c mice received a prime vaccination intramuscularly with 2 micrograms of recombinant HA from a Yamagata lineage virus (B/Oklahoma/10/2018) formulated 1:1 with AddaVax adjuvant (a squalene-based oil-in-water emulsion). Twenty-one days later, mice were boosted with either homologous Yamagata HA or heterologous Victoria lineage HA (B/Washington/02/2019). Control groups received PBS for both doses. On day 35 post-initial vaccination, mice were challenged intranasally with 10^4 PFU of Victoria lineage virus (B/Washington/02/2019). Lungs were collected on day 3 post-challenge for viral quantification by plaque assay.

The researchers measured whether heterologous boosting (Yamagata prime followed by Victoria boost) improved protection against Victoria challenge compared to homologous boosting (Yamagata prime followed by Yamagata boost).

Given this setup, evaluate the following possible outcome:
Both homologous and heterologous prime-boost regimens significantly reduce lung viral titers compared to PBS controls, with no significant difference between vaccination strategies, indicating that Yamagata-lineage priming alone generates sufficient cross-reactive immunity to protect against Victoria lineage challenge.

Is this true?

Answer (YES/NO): NO